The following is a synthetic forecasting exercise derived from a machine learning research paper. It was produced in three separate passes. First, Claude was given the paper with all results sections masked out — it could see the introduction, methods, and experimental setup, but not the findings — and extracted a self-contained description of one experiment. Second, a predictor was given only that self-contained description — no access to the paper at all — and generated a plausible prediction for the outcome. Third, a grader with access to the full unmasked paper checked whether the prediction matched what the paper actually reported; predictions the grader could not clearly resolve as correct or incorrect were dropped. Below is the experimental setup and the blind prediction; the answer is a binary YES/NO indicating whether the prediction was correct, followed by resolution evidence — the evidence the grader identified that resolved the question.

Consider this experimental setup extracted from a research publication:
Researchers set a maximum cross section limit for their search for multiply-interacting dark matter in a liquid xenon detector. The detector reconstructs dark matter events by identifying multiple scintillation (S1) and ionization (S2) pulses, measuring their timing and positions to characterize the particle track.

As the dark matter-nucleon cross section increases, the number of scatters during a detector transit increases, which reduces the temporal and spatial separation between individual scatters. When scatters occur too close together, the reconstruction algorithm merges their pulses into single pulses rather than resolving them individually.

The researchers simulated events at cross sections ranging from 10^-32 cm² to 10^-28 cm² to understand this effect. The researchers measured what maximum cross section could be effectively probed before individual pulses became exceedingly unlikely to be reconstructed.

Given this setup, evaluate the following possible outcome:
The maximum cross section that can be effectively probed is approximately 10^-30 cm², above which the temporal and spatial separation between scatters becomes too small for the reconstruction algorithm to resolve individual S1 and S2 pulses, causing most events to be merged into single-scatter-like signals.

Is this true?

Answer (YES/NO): NO